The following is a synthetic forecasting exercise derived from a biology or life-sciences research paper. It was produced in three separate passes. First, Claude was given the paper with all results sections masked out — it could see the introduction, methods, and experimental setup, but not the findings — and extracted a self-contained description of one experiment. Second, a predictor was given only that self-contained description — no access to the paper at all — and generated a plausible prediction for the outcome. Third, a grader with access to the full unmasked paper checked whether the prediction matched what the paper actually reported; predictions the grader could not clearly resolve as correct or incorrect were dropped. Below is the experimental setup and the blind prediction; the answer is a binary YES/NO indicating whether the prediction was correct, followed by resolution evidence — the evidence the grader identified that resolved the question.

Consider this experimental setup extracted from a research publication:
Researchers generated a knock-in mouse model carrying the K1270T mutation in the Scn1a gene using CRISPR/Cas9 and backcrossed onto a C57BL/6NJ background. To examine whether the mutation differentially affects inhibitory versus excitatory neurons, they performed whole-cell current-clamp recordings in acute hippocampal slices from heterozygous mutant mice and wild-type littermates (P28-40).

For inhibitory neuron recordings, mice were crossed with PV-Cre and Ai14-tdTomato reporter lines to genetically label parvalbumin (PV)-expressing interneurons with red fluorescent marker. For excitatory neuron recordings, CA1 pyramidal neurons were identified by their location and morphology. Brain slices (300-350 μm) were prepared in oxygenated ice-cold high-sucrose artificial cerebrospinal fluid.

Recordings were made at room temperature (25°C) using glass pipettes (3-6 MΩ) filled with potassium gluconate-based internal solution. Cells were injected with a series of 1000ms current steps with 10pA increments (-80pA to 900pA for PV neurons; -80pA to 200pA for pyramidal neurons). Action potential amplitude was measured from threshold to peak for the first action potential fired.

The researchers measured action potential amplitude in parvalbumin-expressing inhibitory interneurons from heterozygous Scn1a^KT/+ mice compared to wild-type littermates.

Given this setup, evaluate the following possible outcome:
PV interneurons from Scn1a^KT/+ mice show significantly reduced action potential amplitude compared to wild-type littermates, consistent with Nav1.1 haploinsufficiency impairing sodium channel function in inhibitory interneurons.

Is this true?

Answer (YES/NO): YES